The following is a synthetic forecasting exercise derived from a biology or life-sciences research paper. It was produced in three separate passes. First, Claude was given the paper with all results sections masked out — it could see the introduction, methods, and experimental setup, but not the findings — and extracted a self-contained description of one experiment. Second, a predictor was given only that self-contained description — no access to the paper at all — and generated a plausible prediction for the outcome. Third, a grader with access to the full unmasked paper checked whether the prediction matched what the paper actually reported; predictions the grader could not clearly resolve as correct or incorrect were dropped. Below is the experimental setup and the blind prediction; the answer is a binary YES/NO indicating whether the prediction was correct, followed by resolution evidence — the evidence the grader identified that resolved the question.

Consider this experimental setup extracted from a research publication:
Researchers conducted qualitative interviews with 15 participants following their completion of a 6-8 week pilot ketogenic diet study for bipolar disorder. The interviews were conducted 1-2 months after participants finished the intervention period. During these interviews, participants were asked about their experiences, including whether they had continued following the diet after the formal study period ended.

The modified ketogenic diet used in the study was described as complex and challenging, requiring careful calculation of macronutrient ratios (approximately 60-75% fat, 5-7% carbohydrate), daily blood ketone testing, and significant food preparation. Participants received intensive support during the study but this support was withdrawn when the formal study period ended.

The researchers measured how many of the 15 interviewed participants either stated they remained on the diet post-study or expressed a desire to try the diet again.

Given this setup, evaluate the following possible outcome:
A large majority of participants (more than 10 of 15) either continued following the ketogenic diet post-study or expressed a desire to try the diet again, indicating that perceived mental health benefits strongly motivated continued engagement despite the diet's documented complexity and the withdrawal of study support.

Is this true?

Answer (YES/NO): NO